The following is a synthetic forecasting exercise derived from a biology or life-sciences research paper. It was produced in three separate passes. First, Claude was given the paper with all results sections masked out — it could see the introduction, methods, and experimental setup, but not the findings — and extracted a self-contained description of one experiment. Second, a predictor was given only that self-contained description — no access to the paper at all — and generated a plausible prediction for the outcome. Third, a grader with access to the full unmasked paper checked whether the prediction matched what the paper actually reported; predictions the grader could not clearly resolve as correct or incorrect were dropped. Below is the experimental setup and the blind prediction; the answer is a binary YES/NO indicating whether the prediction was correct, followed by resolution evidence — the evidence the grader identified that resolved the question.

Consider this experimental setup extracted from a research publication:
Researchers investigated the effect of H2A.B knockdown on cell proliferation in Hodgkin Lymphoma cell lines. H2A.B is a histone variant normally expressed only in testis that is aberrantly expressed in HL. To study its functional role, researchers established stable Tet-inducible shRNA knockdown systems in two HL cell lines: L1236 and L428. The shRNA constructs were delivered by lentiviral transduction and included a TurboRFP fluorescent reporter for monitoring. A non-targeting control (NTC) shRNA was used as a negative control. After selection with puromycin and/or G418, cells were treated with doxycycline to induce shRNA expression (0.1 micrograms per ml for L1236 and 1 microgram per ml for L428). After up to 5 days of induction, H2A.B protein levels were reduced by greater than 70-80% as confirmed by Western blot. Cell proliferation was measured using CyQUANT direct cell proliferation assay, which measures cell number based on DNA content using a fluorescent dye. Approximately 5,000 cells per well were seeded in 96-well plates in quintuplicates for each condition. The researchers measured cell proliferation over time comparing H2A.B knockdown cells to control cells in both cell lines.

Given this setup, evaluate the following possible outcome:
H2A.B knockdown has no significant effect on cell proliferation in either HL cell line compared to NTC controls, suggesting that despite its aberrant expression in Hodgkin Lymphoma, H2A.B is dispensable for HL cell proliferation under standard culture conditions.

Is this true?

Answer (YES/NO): NO